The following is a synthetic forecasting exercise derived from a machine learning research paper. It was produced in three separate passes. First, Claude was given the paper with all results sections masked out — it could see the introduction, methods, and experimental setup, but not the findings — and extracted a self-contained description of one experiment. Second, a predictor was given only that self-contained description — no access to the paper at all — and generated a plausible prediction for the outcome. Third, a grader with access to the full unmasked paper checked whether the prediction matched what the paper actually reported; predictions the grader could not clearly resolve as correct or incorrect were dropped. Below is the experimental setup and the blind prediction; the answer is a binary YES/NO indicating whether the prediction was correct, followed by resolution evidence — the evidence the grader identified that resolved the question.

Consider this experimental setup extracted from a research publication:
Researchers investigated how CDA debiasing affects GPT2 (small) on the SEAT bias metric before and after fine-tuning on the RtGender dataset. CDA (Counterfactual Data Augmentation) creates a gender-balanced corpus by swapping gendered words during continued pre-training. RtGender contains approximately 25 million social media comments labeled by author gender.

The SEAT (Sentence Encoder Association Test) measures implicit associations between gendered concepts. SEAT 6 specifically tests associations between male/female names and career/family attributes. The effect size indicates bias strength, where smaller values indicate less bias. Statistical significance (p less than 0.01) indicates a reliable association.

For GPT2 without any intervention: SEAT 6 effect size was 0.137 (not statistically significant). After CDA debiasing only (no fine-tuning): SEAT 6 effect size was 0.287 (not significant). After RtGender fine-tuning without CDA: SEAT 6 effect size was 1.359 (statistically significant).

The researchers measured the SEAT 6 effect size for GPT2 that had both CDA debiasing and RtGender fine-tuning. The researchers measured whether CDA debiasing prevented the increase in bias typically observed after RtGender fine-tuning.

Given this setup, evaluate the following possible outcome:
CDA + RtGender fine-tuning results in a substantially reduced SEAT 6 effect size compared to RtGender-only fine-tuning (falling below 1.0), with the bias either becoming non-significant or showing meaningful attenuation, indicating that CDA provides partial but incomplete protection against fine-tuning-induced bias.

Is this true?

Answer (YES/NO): NO